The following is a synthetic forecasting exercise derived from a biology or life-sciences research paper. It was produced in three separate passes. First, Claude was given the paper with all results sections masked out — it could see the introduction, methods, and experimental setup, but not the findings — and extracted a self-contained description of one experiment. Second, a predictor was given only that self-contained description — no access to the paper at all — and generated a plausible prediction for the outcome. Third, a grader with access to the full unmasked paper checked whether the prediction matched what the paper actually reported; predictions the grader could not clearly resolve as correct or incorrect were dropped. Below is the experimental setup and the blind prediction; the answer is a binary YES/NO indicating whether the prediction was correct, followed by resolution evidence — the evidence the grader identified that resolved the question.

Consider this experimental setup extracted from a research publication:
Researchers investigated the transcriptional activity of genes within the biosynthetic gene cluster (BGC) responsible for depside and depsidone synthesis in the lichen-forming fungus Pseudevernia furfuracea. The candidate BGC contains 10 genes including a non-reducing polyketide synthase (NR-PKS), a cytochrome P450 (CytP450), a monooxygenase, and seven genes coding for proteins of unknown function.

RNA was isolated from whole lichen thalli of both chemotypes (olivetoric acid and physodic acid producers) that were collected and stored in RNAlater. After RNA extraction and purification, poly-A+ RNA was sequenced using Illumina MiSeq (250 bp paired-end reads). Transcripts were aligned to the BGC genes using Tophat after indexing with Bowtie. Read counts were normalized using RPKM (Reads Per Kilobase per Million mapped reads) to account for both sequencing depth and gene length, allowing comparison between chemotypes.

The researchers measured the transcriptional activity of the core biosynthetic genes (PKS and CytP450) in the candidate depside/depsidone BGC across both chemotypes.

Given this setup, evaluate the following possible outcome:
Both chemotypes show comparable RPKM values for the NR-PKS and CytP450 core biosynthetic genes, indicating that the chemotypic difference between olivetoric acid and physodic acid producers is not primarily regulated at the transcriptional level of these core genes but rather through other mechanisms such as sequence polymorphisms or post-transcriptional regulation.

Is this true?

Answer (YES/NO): NO